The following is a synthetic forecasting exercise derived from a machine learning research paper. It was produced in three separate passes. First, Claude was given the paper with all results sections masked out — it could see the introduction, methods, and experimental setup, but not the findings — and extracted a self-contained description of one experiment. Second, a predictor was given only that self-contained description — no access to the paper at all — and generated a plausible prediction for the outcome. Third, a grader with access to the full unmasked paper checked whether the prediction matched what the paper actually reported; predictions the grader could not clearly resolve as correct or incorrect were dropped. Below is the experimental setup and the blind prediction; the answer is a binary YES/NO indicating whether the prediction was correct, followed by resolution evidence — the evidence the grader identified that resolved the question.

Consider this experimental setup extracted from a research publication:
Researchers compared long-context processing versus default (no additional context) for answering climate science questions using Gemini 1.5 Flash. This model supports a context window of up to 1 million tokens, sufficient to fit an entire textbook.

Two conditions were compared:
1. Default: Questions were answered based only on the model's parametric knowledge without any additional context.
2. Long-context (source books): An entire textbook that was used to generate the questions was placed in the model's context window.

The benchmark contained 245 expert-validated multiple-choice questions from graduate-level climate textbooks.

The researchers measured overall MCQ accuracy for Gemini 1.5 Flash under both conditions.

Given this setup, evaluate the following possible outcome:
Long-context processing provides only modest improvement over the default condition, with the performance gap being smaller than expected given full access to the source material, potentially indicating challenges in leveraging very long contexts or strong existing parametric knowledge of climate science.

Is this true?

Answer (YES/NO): YES